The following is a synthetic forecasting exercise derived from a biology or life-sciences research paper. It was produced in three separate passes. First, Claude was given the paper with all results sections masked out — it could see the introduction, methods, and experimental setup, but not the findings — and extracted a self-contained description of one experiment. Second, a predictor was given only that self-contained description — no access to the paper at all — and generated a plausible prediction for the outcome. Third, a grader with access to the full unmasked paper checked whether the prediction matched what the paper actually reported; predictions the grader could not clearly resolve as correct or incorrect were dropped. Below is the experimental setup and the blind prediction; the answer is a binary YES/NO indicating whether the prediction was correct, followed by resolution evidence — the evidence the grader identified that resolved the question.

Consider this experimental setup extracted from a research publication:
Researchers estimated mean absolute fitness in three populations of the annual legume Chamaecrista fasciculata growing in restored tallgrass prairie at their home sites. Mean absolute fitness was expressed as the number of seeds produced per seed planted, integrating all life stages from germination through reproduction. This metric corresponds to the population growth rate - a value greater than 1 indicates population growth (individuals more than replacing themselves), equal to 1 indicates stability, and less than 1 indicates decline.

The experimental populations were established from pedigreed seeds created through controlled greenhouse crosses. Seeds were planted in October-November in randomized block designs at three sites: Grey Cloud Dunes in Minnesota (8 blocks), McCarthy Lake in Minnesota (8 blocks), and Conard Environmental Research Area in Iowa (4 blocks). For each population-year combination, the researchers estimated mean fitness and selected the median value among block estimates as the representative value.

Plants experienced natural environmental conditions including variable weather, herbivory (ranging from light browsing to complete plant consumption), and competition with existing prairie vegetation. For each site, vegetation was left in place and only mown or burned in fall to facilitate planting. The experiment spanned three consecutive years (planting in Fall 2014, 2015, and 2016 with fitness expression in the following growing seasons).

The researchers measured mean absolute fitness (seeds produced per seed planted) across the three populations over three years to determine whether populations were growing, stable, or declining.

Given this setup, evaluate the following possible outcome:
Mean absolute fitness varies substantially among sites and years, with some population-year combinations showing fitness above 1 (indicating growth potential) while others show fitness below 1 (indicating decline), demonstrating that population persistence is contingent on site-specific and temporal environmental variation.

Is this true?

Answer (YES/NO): YES